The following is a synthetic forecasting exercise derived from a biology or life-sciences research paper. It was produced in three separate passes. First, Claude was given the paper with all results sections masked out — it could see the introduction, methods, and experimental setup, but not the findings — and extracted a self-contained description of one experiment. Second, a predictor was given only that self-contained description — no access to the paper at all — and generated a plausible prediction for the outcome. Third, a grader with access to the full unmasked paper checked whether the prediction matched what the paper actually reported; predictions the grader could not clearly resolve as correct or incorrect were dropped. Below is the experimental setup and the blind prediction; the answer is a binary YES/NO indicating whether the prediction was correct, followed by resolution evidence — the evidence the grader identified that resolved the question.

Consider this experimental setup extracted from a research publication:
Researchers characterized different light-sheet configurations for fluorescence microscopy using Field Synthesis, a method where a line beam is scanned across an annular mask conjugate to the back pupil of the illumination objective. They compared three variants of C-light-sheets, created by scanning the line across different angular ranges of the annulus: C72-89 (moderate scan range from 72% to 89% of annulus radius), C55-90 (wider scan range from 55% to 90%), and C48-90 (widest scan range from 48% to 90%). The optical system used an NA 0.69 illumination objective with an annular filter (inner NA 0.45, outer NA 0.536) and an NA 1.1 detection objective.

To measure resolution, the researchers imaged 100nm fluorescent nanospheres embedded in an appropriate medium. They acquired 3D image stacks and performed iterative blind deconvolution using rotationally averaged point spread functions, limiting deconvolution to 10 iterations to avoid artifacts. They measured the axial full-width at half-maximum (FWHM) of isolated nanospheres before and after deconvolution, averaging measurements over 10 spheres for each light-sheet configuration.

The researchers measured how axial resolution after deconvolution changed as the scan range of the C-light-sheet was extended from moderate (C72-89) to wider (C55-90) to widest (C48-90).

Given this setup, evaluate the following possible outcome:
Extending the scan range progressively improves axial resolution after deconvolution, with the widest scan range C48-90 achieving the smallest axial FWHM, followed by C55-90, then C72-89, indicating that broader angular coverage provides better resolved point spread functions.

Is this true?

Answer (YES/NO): NO